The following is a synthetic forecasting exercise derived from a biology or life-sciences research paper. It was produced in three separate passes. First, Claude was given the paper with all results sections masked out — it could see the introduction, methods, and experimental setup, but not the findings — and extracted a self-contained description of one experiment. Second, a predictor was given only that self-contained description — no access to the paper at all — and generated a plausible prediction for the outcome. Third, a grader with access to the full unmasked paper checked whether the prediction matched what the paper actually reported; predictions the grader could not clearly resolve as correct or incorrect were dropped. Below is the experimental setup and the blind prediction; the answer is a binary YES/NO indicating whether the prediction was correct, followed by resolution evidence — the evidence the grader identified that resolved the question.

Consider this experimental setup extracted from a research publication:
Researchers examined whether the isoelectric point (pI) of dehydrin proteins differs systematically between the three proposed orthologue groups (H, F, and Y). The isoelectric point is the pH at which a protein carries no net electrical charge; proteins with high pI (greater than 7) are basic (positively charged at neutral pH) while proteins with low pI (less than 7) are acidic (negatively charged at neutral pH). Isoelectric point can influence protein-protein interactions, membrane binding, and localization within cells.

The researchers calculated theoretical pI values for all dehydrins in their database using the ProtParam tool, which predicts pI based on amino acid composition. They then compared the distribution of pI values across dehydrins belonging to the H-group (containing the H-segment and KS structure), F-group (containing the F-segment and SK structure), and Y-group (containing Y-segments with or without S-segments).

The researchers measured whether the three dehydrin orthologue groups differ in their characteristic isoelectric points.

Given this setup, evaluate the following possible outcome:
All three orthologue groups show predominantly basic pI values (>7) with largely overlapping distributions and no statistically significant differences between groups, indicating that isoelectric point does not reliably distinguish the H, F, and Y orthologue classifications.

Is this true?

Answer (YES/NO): NO